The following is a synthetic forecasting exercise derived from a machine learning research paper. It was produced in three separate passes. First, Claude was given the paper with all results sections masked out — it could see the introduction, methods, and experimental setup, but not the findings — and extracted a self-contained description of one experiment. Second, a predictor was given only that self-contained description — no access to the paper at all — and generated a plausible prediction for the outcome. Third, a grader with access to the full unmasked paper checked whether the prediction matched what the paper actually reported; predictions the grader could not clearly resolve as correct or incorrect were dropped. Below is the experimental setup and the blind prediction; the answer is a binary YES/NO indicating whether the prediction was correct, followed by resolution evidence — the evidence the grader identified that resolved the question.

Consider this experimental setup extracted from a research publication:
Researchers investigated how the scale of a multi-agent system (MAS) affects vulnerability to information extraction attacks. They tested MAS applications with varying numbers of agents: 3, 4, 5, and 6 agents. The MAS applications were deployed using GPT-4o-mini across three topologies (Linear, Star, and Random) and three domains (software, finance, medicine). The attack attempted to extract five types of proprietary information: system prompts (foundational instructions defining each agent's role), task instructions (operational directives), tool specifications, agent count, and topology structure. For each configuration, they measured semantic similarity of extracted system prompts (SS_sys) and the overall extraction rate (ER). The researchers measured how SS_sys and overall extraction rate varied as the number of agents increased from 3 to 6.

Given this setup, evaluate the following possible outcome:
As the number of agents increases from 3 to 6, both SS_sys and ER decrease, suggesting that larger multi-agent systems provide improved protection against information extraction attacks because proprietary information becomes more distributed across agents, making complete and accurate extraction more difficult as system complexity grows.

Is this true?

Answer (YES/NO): YES